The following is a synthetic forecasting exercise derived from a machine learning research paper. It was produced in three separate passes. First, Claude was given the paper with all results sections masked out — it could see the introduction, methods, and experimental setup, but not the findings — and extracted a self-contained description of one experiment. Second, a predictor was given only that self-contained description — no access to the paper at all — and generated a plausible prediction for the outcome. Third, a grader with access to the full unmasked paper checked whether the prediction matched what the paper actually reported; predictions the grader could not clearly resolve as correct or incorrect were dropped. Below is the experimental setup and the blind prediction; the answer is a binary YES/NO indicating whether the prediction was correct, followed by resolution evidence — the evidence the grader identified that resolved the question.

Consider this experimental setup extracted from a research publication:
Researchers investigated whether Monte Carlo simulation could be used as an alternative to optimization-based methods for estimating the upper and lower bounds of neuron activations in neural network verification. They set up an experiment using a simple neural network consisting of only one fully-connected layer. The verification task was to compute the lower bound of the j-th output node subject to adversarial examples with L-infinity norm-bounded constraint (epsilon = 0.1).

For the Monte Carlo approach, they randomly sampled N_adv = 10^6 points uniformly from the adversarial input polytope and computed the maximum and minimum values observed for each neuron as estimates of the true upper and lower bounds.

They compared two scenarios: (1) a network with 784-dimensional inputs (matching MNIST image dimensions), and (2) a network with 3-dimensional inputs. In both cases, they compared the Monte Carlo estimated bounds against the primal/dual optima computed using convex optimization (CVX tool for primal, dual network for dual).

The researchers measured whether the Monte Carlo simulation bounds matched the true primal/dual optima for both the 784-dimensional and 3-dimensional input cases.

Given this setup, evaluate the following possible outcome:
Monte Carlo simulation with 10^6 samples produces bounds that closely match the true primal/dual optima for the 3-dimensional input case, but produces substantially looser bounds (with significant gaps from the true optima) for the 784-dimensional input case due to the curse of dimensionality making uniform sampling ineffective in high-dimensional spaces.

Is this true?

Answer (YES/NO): YES